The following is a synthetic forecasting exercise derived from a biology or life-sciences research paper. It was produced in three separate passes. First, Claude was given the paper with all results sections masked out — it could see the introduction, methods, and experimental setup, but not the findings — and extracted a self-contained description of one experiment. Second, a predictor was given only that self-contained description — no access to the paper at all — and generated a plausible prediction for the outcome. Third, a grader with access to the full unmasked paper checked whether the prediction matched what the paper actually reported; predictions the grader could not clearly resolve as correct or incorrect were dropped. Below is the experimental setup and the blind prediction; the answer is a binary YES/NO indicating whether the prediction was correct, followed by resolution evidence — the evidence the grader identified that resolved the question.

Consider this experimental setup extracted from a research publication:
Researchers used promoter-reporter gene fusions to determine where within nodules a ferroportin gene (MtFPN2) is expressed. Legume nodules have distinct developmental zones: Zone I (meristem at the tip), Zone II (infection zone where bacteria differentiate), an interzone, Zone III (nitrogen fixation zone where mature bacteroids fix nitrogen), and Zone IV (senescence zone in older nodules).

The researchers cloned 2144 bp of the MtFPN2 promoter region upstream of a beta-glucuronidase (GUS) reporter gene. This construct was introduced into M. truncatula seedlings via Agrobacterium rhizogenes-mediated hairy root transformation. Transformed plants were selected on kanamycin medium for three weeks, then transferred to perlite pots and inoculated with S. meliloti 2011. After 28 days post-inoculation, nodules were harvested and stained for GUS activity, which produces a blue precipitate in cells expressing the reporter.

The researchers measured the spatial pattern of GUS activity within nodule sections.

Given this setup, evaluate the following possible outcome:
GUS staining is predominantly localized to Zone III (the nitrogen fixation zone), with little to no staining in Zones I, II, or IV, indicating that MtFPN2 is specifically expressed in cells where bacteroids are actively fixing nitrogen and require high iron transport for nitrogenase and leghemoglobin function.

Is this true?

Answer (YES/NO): NO